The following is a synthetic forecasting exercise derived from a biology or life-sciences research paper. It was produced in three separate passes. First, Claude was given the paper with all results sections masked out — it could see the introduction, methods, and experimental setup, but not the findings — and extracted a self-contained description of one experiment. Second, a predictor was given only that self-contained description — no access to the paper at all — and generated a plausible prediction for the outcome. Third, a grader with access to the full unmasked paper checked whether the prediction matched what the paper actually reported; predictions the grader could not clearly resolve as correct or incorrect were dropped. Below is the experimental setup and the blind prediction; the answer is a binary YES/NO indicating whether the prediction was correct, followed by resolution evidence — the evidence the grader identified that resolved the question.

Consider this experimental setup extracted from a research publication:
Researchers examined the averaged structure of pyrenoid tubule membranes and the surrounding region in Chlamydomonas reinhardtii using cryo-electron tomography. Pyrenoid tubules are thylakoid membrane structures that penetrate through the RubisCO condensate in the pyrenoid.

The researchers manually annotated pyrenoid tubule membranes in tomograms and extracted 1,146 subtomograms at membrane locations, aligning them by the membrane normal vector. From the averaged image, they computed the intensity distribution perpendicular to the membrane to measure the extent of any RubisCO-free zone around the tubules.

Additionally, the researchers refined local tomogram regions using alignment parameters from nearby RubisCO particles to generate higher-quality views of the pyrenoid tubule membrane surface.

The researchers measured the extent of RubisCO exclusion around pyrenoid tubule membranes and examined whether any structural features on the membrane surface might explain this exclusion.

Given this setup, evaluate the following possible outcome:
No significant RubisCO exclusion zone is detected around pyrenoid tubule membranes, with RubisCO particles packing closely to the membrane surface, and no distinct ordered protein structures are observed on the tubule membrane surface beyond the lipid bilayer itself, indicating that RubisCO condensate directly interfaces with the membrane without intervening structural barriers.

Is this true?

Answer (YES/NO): NO